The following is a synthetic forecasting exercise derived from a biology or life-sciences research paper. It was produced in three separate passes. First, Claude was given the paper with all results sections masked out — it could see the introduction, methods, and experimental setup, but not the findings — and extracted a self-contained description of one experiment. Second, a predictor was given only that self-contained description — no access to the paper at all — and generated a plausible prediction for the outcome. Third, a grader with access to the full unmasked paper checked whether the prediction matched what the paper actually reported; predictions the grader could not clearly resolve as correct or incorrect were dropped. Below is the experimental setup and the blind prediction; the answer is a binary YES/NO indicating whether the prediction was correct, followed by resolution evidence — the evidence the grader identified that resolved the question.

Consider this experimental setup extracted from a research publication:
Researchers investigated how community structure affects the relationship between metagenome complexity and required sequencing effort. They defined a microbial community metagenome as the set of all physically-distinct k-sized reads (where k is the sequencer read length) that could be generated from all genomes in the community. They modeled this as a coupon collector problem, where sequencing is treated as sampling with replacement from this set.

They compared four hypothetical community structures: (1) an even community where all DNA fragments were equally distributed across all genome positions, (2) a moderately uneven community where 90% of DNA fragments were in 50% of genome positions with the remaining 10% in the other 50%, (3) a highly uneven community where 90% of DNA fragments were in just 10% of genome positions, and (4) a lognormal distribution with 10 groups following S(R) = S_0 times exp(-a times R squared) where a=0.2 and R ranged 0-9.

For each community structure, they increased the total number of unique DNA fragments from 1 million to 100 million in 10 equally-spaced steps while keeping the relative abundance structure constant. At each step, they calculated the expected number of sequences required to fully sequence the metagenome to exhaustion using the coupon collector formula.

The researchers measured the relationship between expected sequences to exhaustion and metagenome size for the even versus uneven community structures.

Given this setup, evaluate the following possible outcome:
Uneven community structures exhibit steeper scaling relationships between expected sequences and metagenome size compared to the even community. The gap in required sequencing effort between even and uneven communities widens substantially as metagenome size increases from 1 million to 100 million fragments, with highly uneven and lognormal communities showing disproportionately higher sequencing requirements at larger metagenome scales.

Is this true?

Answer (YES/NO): NO